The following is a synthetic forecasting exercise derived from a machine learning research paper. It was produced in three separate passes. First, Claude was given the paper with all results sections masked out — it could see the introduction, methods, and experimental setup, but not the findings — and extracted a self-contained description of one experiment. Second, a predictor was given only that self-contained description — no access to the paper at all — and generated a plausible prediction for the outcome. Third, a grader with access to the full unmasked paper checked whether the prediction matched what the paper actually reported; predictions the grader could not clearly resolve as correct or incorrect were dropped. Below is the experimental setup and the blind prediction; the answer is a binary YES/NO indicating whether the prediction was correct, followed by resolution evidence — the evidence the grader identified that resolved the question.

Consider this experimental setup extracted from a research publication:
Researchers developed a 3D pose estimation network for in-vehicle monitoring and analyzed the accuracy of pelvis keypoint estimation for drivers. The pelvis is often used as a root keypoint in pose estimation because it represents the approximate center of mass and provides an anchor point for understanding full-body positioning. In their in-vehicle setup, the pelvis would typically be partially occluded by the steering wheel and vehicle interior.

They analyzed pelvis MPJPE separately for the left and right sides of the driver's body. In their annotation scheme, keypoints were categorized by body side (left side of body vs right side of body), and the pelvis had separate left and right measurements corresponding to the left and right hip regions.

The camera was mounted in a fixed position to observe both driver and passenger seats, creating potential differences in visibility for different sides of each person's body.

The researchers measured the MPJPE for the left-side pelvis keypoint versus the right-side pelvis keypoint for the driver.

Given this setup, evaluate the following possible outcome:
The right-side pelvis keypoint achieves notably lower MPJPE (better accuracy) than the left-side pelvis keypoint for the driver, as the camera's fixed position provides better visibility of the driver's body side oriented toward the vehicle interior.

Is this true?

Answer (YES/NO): YES